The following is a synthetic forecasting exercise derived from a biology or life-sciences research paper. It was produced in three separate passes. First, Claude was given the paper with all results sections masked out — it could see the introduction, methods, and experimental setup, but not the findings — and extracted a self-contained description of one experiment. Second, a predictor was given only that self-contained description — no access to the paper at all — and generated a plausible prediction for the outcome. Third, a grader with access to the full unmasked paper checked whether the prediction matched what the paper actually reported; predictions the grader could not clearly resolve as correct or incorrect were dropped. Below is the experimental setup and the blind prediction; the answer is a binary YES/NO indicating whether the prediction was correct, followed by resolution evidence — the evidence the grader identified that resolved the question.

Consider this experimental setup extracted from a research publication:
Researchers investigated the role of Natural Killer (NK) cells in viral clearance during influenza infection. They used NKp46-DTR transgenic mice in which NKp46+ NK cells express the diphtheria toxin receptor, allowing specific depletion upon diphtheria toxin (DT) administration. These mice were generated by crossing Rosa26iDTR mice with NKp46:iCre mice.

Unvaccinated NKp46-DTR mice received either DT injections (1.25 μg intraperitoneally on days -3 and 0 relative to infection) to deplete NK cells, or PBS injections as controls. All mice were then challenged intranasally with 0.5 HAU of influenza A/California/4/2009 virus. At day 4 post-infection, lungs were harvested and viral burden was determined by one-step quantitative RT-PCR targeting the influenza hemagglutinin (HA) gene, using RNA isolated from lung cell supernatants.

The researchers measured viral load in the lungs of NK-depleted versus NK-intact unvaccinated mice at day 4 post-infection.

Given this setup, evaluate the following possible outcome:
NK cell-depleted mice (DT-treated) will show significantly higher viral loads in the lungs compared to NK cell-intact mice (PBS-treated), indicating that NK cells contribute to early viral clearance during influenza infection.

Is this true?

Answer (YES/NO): NO